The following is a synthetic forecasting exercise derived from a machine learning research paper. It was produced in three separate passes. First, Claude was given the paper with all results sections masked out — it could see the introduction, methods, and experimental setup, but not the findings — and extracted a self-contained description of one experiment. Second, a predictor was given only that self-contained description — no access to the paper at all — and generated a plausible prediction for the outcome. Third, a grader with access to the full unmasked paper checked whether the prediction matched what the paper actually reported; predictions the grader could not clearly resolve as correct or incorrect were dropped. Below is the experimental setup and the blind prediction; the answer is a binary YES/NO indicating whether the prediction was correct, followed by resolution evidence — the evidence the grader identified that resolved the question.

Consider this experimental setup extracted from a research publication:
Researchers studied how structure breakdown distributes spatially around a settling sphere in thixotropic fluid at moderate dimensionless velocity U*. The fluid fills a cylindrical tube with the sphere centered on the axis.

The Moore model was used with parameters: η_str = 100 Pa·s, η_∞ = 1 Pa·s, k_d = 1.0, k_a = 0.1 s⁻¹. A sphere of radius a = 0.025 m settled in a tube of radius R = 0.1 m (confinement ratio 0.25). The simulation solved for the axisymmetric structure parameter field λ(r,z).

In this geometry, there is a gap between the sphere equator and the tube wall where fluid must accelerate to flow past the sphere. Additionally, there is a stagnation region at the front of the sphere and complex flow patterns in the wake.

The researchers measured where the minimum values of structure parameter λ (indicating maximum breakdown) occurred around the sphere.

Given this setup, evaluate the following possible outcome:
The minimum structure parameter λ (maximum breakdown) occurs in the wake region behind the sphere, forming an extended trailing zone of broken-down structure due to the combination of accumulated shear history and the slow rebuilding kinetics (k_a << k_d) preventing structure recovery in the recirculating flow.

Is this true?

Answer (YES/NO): NO